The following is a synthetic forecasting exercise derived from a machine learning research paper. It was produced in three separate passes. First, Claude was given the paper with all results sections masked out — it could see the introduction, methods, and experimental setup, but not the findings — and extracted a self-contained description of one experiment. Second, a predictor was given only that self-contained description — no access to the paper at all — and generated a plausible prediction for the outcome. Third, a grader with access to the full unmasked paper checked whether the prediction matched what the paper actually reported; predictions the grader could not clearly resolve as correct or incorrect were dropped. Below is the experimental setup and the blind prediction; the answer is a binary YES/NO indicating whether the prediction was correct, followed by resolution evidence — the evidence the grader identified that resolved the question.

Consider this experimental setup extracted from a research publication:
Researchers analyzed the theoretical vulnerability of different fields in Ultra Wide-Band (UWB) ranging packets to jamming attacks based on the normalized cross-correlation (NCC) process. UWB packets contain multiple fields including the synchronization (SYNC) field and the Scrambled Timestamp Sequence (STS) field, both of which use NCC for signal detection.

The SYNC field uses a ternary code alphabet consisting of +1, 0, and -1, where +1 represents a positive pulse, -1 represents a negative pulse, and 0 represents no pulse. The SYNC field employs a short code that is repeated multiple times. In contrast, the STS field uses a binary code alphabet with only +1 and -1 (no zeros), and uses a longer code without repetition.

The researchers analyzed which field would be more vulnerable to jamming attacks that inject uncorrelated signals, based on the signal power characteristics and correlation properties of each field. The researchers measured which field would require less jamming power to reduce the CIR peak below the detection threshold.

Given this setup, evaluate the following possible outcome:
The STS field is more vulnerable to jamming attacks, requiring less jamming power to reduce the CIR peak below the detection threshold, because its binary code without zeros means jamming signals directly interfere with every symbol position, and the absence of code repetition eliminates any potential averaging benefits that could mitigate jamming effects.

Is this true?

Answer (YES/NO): NO